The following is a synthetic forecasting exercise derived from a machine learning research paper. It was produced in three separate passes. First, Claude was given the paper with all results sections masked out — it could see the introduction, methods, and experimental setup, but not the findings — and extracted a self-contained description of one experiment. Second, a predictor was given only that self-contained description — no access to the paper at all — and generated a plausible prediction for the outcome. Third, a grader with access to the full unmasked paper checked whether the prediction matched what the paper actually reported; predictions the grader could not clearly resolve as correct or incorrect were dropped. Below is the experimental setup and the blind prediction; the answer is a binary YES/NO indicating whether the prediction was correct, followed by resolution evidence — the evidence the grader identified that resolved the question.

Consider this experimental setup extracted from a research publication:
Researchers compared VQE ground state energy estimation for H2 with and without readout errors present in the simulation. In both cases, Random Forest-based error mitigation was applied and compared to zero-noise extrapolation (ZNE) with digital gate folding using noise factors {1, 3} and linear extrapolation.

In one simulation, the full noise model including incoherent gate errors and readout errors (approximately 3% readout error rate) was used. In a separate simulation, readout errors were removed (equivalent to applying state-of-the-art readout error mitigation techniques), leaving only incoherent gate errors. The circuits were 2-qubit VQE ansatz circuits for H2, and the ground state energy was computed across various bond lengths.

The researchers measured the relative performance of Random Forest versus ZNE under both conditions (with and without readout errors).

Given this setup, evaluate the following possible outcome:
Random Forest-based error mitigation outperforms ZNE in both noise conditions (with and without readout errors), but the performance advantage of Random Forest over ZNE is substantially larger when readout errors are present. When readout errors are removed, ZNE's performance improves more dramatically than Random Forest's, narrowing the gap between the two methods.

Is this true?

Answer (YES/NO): NO